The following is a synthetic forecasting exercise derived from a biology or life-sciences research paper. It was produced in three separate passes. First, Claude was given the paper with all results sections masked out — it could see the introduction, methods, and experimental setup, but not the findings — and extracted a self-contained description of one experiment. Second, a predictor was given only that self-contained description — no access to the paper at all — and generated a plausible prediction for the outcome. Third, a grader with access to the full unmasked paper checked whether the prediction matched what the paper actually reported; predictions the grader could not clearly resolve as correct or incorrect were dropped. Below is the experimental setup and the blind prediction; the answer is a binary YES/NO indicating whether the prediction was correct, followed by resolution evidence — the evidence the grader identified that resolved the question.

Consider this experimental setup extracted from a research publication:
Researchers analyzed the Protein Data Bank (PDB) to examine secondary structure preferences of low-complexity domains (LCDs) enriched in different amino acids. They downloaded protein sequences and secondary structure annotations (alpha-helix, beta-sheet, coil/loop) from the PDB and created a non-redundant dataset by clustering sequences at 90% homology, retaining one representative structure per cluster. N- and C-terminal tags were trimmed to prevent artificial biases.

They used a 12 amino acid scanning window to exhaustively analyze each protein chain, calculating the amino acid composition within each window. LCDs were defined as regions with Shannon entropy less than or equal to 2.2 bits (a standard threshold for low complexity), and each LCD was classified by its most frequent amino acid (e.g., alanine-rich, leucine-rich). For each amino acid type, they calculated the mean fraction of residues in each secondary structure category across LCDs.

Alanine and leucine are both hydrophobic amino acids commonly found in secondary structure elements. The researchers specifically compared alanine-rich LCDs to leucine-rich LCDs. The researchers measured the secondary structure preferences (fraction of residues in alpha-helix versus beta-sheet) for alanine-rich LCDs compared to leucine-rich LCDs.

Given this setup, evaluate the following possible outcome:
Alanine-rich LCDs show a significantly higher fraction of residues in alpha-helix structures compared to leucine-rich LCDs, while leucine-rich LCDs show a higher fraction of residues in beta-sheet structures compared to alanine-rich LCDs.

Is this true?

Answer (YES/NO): NO